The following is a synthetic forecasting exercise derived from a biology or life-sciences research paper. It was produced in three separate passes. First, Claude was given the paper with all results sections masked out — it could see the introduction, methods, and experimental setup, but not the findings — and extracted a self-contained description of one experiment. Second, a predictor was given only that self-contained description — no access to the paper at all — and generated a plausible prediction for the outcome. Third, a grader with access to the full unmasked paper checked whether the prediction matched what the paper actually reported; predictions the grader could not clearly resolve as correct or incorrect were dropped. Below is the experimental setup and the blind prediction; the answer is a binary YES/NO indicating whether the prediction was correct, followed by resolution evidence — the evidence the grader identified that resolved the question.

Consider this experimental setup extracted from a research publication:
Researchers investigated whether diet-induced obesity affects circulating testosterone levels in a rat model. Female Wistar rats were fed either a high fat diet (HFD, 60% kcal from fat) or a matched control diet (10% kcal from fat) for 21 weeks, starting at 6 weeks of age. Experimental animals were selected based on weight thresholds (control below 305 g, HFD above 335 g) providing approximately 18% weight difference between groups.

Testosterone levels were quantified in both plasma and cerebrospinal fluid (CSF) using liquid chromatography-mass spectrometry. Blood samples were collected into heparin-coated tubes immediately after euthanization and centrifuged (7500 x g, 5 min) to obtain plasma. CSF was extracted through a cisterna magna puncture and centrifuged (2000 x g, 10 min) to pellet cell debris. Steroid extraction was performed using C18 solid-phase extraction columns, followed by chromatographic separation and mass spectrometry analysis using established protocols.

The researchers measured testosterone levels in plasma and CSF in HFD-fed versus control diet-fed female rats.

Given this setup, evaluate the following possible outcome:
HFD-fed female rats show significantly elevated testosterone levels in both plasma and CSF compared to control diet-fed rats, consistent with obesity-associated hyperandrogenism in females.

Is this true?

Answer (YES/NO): NO